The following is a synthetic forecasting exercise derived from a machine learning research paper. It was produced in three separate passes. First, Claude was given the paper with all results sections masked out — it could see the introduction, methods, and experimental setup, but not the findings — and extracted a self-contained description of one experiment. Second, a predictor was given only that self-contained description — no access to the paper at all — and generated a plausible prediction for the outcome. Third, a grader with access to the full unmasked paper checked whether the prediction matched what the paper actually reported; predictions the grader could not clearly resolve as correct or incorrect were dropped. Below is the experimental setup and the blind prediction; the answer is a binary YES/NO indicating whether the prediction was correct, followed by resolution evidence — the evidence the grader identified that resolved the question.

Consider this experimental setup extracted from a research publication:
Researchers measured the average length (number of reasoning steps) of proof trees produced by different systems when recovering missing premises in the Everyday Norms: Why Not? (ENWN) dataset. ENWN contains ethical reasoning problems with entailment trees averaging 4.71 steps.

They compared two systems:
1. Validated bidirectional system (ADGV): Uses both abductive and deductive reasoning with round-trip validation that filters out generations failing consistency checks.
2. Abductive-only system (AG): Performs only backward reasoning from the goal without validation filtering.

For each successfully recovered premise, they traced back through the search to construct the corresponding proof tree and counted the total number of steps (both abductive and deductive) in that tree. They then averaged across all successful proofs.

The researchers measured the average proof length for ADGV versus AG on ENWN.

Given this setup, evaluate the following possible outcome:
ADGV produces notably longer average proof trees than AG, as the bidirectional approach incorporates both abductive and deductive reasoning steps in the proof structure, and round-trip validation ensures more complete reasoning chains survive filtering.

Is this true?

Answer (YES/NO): YES